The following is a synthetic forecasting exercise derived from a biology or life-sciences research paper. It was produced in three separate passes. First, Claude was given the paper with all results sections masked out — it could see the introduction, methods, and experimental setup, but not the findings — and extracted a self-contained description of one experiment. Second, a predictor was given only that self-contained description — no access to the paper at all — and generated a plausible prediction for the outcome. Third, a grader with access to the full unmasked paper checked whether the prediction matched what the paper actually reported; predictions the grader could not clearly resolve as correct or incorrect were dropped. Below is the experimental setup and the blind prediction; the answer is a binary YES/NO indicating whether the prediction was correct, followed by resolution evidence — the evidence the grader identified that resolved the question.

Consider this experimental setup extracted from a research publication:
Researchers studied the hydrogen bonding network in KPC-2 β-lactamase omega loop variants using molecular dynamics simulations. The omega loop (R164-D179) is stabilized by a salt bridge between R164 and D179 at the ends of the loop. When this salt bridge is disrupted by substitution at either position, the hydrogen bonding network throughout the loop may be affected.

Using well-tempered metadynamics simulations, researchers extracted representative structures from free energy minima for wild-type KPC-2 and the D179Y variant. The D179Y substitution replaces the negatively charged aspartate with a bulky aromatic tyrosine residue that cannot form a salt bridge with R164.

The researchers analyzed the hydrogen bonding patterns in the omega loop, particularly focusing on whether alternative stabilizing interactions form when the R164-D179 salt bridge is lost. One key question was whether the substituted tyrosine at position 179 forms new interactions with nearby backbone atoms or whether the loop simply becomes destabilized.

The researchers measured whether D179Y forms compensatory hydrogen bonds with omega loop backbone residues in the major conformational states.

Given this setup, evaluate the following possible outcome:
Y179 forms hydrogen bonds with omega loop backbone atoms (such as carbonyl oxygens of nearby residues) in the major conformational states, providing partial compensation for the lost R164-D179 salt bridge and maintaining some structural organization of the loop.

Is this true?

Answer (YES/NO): NO